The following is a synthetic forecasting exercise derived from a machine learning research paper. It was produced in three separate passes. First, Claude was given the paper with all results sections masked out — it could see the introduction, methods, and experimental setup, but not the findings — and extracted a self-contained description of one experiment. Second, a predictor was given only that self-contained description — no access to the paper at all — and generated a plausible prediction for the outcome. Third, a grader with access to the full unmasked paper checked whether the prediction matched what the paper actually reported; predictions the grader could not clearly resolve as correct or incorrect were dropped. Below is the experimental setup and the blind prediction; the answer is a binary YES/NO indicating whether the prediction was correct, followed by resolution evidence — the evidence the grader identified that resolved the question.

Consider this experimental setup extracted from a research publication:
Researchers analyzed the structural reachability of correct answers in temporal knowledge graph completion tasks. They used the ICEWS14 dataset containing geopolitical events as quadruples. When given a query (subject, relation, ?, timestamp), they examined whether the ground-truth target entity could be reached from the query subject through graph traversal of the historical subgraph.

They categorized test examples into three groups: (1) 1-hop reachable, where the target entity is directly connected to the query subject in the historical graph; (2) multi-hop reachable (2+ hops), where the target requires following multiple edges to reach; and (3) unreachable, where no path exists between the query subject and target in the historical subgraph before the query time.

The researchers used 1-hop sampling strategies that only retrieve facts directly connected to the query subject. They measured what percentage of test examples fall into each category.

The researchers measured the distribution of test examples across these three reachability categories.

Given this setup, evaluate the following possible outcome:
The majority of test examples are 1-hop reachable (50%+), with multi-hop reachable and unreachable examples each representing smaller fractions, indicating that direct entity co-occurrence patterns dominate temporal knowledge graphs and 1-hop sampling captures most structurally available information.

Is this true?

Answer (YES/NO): YES